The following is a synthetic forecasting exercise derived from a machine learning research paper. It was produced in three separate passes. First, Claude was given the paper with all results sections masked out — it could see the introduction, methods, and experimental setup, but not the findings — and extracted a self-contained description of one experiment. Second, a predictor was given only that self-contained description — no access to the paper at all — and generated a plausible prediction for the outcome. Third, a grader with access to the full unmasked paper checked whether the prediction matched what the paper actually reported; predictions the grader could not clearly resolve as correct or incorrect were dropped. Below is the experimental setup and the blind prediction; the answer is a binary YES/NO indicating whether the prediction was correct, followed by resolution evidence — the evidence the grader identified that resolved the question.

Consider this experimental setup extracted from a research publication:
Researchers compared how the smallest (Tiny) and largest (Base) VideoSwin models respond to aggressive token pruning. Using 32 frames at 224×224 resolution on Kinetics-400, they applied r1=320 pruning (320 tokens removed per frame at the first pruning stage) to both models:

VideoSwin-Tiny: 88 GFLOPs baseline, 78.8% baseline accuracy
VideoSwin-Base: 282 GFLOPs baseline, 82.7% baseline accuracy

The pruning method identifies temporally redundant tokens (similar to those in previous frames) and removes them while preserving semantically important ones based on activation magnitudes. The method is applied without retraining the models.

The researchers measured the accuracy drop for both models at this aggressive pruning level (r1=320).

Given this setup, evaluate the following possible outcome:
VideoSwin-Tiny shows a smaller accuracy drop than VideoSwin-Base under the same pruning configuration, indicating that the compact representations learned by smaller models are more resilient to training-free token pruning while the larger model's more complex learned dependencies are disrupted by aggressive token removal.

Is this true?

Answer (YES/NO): YES